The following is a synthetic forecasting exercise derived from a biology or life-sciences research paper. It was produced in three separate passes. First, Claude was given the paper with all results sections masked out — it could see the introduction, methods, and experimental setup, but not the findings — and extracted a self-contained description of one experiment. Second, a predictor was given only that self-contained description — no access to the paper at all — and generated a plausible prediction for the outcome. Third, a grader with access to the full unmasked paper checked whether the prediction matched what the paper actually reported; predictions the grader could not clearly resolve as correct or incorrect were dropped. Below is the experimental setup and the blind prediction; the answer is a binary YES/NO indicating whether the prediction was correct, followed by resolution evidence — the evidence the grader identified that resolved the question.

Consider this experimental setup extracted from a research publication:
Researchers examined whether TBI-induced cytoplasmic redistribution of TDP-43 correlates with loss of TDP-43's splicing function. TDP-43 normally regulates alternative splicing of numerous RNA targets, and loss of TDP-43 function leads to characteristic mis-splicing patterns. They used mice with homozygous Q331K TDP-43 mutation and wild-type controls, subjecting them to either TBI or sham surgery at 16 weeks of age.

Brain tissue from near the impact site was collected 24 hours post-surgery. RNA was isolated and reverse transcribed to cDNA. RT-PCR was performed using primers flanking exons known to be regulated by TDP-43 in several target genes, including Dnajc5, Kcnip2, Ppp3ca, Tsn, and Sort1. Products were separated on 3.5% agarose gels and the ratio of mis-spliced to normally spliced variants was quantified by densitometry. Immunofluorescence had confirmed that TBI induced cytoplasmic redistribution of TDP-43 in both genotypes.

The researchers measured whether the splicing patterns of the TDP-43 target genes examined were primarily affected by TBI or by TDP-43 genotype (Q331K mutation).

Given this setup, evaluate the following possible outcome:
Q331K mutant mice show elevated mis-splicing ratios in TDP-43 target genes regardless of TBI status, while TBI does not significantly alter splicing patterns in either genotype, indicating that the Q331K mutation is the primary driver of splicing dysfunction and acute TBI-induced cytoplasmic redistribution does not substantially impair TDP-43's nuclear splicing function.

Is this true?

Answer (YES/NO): YES